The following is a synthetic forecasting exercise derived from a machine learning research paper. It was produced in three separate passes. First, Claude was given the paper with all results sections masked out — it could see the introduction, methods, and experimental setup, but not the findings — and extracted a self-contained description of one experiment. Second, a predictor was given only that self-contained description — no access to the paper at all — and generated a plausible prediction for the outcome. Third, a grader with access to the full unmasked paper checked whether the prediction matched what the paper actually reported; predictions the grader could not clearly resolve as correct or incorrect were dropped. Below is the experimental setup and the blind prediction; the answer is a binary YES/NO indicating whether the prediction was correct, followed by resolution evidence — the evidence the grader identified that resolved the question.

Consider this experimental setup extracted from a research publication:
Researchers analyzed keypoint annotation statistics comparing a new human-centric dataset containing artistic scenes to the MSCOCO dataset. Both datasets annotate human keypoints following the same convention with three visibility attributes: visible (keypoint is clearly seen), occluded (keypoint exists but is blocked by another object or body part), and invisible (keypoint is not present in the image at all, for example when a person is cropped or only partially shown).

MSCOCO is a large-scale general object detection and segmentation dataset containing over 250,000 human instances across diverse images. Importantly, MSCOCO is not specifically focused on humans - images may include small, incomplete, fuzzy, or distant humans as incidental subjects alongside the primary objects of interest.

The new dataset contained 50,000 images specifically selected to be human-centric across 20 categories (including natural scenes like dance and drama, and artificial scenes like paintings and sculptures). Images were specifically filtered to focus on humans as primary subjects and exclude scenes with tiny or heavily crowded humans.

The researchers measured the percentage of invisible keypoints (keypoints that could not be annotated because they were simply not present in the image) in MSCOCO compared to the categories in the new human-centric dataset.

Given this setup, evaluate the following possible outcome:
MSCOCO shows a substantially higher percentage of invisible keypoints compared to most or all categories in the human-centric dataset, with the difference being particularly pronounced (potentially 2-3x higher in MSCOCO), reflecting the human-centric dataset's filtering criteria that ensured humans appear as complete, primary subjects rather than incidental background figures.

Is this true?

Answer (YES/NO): YES